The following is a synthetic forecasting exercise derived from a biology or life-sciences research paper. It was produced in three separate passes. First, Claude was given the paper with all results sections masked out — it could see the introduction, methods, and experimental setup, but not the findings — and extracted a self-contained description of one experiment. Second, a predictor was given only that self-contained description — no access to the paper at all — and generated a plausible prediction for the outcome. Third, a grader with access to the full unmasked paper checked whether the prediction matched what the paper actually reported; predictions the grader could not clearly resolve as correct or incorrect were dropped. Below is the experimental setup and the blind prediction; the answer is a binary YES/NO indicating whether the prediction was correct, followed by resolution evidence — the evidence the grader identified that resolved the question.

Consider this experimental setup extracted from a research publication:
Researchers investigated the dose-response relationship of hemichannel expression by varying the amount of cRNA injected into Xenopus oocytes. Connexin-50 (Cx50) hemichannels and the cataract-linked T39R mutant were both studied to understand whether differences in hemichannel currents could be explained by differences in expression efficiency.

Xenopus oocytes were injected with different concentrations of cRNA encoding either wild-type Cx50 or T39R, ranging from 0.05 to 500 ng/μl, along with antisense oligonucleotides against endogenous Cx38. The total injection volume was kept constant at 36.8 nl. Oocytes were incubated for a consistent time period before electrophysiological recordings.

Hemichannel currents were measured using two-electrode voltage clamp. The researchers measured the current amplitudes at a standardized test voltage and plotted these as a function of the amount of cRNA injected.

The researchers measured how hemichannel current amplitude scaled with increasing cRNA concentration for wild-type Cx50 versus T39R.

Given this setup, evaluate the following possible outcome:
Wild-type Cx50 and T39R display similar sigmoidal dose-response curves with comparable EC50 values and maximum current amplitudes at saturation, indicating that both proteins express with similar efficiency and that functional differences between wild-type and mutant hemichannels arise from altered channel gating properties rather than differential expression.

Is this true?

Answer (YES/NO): NO